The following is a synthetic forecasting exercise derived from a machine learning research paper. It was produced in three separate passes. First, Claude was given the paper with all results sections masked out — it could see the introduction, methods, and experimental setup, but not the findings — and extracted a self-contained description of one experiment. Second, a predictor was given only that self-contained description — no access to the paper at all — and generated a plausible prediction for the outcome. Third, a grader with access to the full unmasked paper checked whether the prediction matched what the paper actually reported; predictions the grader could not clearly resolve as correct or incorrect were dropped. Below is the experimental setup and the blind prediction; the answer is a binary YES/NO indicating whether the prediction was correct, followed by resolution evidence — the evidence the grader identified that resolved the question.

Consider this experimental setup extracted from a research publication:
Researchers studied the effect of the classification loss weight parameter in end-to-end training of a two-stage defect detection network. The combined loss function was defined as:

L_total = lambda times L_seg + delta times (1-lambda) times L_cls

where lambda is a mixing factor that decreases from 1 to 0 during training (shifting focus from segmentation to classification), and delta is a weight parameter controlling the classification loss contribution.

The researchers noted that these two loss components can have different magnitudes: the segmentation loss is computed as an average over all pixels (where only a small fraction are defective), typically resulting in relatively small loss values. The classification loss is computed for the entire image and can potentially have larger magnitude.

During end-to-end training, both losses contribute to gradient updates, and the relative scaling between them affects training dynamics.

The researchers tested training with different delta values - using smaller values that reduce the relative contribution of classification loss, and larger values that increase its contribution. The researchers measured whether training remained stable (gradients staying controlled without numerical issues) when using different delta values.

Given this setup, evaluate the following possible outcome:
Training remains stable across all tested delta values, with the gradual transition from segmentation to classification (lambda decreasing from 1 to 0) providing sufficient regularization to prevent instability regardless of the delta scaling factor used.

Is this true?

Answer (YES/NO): NO